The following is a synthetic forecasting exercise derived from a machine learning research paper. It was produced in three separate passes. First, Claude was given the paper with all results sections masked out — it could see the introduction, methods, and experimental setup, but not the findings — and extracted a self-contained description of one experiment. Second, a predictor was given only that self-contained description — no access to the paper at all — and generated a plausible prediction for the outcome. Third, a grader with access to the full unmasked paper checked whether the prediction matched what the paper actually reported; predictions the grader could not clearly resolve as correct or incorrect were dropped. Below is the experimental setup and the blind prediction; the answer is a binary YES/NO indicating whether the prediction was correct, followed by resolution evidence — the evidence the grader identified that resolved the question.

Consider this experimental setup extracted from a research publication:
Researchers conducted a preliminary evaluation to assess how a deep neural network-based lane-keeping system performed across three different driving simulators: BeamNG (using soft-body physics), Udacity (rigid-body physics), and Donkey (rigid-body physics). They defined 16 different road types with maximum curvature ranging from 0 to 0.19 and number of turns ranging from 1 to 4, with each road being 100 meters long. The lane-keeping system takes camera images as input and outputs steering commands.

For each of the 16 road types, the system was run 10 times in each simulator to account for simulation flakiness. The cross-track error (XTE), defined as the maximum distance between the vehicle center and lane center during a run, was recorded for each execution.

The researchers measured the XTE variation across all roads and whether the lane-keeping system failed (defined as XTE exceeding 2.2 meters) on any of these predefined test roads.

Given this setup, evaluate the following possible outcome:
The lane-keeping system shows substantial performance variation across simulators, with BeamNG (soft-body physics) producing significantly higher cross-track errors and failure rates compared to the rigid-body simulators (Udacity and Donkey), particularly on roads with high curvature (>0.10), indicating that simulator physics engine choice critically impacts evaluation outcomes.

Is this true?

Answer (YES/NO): NO